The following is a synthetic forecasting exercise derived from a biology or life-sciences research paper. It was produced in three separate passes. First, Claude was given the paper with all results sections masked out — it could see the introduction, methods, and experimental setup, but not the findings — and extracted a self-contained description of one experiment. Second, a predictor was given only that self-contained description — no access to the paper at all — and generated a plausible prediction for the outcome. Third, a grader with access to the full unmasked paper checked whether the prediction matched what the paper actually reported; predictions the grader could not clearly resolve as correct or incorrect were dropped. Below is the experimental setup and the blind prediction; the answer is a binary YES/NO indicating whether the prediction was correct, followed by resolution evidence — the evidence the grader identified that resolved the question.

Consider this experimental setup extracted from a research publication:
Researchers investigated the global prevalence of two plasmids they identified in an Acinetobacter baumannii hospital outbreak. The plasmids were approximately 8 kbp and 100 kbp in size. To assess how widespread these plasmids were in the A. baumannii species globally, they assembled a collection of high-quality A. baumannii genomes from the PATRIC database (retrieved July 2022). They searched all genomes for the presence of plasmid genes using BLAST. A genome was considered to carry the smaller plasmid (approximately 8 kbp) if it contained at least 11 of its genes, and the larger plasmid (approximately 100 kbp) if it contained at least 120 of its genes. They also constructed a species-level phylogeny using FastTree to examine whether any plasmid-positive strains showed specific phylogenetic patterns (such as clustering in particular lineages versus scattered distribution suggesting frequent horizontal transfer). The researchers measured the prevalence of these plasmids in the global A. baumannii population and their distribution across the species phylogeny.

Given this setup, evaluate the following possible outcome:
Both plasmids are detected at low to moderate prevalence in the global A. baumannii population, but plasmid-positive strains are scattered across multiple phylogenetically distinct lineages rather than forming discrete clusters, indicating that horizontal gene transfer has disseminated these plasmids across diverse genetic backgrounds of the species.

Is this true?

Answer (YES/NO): NO